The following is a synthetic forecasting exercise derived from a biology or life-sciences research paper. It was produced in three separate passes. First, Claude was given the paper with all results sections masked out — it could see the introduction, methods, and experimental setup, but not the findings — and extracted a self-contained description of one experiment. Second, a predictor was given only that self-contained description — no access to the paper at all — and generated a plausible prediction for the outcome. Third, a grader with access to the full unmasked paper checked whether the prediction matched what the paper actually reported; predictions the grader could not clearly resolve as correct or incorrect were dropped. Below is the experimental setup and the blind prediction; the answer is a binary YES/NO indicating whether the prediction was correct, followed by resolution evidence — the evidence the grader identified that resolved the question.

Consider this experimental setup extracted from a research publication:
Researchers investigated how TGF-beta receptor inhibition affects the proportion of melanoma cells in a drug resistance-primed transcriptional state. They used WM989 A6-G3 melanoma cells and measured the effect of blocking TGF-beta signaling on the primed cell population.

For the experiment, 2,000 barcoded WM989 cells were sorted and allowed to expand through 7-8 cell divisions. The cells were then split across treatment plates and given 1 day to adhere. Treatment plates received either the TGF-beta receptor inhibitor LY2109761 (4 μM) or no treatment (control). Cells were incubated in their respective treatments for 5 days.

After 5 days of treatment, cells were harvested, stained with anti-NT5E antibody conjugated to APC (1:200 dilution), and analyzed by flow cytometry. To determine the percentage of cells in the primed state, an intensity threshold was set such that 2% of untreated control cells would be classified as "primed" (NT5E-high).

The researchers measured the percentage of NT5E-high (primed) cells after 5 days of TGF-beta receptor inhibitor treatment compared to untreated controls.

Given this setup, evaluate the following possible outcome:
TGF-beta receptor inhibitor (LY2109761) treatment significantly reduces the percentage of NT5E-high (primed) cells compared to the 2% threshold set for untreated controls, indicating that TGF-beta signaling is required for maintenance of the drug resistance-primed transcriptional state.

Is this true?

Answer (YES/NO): NO